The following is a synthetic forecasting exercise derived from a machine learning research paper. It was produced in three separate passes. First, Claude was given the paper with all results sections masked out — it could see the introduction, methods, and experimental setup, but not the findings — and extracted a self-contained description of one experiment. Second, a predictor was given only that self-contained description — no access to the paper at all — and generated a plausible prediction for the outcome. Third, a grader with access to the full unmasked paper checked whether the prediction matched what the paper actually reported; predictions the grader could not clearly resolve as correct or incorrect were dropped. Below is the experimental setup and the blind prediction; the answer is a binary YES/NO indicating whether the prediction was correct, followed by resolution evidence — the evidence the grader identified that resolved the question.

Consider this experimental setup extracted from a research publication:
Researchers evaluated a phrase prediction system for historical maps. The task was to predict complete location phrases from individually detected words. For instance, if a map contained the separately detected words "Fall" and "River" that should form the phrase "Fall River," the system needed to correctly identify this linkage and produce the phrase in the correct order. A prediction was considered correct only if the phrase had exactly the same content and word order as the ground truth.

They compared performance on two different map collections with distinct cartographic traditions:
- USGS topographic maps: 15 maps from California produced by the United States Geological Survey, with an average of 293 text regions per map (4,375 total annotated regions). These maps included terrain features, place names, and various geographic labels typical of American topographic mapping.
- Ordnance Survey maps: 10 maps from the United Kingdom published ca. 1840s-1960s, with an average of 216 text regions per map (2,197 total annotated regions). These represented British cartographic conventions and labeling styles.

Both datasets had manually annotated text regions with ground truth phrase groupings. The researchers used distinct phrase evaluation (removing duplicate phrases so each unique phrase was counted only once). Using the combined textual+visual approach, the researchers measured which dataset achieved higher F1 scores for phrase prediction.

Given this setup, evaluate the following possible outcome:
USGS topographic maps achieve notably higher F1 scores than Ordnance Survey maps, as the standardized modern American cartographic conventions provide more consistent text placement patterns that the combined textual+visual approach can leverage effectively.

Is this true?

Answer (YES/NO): NO